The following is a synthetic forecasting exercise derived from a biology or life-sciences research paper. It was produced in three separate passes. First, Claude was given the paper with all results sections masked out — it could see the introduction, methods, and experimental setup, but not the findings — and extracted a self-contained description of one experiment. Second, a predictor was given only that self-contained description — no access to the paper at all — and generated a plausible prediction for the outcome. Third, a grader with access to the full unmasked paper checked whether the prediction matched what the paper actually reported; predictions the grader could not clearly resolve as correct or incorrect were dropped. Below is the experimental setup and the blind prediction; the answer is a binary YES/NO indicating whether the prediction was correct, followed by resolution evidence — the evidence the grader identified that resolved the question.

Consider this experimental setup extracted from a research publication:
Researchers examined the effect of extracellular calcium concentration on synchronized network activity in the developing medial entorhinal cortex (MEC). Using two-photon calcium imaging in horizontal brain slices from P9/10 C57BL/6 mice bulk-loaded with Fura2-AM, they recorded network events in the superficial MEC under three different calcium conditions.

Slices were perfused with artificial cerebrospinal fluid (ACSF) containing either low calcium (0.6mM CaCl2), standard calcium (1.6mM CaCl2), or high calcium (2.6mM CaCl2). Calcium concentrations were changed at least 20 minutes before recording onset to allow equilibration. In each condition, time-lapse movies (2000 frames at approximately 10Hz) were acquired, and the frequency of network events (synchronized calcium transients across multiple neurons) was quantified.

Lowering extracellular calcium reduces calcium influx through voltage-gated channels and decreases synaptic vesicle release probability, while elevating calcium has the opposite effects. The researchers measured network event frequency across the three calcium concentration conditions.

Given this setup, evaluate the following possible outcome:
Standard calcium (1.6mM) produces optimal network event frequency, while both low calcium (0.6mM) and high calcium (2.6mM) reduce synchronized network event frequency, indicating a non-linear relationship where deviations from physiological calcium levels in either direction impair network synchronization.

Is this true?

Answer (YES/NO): NO